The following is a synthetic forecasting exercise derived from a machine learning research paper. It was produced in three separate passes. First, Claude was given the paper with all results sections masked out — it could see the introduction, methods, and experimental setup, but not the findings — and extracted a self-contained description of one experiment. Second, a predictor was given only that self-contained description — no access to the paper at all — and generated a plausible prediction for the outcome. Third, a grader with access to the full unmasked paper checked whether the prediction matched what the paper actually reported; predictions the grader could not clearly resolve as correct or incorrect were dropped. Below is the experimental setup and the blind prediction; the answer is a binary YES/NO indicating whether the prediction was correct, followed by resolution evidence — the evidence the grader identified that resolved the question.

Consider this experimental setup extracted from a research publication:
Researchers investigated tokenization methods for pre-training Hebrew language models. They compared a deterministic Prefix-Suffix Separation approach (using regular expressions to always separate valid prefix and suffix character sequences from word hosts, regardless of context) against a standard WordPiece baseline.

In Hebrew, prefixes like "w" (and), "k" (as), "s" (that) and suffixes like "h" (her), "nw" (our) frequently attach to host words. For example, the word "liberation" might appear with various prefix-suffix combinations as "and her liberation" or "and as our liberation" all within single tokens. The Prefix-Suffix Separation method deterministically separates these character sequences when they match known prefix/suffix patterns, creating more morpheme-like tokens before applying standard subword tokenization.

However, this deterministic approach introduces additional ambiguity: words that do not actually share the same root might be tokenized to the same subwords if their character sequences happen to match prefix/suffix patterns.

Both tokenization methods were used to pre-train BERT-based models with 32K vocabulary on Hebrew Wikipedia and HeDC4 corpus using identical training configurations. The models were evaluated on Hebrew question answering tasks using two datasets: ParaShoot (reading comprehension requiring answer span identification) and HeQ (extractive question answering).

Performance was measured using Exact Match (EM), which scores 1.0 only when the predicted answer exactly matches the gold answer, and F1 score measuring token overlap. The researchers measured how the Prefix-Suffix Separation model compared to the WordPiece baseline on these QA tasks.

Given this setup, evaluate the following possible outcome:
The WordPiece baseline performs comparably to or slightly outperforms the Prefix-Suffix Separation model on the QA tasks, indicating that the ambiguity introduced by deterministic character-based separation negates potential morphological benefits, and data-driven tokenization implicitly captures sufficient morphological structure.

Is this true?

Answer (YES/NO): NO